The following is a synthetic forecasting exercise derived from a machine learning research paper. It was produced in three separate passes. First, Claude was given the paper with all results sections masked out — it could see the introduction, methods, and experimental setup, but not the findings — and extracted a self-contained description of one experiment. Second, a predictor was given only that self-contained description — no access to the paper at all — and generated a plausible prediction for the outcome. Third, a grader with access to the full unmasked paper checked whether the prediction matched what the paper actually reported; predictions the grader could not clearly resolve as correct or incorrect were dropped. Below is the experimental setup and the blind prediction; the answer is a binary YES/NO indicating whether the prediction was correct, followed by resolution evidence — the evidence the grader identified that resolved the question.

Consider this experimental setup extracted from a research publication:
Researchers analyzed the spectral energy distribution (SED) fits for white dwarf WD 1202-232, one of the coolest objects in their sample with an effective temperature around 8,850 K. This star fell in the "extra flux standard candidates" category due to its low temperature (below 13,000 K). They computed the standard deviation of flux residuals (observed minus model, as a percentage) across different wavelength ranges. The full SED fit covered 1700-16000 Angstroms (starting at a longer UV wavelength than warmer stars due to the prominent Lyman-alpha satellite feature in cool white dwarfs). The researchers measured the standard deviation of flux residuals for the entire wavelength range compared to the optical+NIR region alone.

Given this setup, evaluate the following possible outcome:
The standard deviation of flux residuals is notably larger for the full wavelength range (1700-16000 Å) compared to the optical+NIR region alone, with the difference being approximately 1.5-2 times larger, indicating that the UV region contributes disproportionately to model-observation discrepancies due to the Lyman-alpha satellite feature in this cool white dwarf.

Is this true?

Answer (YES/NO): NO